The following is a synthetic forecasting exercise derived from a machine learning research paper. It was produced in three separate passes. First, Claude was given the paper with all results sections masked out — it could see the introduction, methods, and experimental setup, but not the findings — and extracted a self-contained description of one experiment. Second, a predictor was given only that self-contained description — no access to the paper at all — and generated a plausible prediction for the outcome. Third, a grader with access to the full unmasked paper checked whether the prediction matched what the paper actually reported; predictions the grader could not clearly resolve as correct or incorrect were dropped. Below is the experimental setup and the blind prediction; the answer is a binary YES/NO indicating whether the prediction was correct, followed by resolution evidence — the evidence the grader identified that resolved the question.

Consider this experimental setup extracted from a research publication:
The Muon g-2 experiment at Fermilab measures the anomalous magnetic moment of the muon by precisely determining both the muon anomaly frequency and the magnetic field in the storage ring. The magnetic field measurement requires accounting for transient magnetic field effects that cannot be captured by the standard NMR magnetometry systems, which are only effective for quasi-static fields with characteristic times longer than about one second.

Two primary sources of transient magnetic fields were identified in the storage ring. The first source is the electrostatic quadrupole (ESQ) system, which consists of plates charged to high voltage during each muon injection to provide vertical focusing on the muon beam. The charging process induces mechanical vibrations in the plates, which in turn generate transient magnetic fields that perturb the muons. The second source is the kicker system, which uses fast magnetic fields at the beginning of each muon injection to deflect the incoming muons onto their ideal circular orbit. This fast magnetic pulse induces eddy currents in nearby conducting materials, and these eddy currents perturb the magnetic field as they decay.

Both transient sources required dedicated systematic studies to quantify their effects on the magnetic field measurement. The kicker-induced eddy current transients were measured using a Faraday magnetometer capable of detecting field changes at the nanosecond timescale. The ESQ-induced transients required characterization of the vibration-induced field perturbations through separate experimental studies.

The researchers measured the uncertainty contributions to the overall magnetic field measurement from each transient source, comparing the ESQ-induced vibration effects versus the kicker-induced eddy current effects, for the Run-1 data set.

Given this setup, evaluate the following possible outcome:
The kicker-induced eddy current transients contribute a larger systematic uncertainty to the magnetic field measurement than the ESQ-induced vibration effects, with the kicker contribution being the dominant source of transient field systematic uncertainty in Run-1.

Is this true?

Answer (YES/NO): NO